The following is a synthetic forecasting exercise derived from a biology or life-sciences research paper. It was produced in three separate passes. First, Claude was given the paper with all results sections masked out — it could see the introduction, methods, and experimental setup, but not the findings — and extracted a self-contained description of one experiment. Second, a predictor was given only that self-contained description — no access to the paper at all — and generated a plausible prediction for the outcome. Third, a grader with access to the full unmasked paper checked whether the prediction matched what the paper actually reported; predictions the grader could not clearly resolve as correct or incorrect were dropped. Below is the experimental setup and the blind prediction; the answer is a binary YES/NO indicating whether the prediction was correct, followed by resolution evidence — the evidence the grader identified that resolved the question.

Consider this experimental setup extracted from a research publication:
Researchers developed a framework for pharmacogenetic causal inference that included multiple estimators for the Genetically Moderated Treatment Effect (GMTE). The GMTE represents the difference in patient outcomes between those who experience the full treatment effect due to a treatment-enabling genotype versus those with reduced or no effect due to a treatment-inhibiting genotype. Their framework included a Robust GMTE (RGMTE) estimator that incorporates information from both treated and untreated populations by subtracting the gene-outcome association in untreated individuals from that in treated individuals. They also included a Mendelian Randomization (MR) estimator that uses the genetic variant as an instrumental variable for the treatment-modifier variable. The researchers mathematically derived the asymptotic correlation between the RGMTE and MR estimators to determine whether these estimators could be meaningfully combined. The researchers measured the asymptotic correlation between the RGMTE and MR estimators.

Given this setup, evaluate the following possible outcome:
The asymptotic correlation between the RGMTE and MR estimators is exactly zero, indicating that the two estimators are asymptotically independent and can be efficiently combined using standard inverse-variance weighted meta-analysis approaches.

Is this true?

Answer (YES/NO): YES